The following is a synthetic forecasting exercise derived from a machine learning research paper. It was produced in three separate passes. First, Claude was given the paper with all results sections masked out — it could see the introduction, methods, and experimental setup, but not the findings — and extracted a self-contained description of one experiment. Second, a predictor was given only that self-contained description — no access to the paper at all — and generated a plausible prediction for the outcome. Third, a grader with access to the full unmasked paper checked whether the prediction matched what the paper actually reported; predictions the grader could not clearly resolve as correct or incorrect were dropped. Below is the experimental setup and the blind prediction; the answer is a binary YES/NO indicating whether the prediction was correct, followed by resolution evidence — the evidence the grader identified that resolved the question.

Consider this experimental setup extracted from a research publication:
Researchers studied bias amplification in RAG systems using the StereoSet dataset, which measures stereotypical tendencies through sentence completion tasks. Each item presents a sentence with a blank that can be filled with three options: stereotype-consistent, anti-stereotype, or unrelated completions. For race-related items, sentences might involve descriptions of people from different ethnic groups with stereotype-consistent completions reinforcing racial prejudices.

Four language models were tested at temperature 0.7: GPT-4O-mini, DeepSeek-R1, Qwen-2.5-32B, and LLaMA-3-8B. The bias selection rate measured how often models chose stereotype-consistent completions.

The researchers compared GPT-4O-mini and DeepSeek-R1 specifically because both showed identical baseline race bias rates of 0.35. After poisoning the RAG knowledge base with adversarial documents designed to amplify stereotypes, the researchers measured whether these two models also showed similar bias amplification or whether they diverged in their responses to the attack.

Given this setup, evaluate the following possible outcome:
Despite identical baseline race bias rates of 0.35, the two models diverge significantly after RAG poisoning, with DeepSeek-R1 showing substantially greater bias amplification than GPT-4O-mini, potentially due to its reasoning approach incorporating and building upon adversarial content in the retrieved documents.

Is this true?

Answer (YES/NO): NO